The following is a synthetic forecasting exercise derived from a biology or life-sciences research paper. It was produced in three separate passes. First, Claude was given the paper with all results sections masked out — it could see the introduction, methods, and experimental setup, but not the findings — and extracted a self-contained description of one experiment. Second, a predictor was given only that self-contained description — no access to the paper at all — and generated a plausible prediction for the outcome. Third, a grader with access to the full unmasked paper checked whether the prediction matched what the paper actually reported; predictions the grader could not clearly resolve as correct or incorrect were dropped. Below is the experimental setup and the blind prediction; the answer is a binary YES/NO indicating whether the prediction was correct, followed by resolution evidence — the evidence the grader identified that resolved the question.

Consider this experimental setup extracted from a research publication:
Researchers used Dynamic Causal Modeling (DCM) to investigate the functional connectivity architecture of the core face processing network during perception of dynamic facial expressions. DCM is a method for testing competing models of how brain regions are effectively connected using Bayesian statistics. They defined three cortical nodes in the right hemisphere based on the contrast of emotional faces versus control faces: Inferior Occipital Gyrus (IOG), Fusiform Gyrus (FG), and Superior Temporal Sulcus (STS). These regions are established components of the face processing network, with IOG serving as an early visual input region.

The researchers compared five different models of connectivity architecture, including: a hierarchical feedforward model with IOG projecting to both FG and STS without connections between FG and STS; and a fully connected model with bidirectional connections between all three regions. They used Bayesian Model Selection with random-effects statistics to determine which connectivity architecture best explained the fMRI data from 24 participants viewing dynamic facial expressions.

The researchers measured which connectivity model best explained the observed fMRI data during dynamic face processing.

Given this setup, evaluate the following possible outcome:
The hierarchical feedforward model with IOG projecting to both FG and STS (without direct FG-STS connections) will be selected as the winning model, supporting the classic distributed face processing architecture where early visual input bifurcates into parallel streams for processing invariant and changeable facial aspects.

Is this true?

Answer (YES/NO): NO